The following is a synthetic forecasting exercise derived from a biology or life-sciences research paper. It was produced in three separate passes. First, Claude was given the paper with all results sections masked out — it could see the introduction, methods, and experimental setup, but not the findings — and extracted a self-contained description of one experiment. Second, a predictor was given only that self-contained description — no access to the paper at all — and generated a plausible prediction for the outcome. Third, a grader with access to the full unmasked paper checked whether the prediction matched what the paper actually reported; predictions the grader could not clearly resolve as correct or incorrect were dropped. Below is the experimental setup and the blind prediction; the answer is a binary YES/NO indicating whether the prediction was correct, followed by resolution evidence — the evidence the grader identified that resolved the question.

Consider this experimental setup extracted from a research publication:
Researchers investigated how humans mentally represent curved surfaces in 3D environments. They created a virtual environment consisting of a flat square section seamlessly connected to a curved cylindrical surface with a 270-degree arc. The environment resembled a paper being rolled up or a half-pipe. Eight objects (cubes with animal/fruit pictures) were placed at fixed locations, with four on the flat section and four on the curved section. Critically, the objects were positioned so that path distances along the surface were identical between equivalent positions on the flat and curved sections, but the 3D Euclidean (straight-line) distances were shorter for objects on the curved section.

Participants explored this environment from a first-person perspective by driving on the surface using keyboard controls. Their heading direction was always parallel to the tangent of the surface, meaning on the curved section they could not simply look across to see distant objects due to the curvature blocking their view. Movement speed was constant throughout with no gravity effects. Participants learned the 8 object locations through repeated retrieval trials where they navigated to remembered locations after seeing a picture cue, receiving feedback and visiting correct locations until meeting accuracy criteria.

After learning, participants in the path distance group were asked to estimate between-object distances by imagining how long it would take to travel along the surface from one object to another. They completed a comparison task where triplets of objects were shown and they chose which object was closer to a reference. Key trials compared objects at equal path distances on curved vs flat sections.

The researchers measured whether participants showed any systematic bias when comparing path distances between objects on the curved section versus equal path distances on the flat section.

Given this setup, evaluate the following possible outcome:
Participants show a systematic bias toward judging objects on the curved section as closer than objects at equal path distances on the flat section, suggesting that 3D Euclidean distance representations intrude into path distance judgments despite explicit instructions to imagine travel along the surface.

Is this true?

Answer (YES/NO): YES